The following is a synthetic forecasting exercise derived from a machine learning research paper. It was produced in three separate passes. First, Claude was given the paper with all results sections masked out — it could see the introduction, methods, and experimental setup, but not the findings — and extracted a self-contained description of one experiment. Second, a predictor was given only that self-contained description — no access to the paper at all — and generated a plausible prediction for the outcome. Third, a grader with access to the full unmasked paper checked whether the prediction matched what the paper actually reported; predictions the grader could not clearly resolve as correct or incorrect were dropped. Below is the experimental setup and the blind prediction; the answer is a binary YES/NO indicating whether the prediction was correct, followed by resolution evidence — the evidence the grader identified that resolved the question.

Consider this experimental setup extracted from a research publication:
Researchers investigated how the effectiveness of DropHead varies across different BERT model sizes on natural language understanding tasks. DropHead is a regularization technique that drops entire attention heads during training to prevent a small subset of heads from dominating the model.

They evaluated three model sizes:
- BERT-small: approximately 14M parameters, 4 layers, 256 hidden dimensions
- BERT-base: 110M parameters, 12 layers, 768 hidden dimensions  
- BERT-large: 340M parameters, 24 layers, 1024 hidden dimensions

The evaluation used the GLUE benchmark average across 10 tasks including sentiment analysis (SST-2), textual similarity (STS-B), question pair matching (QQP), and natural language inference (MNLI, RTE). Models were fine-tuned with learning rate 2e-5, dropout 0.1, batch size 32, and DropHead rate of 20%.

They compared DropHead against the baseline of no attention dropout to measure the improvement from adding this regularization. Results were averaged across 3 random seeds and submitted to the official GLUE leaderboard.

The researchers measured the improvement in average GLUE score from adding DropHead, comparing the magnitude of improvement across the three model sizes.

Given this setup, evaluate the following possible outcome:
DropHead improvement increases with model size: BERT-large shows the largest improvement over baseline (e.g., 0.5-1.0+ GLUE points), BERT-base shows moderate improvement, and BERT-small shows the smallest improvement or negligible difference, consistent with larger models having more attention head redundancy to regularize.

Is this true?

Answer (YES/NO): NO